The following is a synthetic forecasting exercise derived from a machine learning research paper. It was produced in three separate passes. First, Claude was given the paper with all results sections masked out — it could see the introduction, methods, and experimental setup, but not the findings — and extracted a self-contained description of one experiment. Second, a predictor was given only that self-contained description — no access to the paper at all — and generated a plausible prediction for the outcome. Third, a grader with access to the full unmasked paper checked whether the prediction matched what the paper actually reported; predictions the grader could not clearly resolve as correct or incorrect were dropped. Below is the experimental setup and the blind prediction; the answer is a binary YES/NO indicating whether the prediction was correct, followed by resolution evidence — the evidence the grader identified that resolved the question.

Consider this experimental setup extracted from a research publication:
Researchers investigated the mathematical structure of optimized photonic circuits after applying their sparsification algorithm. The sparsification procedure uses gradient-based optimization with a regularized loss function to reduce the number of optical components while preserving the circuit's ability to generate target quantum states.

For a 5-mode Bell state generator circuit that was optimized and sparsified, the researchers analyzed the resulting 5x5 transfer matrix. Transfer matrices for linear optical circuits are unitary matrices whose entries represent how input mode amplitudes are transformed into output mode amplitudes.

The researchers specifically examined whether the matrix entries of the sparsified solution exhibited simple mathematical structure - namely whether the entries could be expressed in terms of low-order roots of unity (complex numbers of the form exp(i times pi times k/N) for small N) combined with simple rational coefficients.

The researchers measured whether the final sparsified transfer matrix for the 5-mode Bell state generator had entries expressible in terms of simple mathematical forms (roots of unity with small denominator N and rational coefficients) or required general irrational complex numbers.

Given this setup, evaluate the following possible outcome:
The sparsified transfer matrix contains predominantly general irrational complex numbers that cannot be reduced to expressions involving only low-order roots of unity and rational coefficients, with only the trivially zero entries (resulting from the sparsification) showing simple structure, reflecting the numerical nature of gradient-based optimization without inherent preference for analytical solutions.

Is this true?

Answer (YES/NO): NO